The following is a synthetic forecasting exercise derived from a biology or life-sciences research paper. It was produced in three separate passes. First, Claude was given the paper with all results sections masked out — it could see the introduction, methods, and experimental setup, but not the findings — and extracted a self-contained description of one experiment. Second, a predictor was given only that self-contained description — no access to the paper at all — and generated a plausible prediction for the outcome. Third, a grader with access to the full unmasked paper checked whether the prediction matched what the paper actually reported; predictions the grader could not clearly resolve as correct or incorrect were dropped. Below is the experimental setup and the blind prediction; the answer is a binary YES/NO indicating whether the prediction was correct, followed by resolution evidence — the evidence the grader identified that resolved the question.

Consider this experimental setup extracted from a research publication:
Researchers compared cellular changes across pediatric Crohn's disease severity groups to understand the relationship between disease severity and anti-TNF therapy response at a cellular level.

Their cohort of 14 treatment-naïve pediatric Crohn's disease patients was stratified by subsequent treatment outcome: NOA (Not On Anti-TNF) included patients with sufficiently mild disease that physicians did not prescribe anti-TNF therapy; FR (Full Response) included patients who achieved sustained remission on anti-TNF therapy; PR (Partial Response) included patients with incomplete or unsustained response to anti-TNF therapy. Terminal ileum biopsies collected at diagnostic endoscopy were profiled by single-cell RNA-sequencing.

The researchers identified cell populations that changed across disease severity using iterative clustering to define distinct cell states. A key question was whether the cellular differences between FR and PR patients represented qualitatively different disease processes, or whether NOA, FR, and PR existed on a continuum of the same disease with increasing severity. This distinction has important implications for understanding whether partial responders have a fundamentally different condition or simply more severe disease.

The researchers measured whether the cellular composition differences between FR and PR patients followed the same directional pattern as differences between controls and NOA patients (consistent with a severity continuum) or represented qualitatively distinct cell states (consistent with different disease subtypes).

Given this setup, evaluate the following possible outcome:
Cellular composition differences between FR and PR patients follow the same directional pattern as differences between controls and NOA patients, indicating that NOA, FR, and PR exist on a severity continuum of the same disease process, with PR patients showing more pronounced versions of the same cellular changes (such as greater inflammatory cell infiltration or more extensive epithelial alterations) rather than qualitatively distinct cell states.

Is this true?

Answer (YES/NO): YES